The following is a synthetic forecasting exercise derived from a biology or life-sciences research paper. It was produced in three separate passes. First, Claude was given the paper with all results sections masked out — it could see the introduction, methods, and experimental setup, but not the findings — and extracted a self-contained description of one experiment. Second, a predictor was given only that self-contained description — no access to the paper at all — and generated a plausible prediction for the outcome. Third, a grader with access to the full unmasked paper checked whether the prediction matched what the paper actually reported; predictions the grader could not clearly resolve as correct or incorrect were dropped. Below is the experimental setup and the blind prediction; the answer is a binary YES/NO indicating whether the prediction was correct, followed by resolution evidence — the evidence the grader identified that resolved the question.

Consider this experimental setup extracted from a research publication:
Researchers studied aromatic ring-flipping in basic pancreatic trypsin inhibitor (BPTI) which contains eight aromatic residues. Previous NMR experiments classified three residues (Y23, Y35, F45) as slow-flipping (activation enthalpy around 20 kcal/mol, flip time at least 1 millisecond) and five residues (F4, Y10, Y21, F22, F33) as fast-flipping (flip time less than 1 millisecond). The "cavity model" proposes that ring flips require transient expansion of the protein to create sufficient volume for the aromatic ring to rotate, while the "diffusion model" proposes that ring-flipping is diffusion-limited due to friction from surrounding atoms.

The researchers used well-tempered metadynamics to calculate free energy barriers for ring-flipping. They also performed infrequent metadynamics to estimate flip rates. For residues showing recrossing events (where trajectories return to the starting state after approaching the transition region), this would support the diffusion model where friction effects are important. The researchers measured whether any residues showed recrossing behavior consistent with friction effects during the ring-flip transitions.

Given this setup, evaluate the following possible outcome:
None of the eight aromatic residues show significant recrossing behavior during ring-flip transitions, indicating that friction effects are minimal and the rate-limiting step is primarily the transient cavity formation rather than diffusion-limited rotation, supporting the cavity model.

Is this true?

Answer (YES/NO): NO